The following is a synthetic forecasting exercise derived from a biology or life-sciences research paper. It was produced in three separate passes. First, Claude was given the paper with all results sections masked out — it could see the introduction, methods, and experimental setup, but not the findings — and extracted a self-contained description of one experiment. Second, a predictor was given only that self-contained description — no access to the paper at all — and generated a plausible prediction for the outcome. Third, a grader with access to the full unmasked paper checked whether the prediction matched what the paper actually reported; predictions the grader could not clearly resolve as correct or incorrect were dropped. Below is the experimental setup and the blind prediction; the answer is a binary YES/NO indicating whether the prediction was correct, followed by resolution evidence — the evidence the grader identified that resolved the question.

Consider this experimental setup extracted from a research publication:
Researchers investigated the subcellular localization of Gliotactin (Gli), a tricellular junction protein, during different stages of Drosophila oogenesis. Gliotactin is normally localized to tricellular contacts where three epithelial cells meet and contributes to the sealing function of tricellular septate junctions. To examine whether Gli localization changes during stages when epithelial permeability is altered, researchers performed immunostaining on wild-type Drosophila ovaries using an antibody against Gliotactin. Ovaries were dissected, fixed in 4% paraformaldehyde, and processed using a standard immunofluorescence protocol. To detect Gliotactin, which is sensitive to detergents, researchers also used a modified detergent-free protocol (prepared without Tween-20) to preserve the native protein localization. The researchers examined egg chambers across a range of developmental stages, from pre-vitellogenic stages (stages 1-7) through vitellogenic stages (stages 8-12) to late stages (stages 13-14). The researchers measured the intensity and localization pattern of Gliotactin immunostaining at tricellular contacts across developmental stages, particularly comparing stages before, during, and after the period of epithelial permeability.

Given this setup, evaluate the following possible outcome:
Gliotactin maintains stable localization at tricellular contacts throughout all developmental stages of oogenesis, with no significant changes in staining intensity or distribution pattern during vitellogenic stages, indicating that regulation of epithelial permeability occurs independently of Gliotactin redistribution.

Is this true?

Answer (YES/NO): NO